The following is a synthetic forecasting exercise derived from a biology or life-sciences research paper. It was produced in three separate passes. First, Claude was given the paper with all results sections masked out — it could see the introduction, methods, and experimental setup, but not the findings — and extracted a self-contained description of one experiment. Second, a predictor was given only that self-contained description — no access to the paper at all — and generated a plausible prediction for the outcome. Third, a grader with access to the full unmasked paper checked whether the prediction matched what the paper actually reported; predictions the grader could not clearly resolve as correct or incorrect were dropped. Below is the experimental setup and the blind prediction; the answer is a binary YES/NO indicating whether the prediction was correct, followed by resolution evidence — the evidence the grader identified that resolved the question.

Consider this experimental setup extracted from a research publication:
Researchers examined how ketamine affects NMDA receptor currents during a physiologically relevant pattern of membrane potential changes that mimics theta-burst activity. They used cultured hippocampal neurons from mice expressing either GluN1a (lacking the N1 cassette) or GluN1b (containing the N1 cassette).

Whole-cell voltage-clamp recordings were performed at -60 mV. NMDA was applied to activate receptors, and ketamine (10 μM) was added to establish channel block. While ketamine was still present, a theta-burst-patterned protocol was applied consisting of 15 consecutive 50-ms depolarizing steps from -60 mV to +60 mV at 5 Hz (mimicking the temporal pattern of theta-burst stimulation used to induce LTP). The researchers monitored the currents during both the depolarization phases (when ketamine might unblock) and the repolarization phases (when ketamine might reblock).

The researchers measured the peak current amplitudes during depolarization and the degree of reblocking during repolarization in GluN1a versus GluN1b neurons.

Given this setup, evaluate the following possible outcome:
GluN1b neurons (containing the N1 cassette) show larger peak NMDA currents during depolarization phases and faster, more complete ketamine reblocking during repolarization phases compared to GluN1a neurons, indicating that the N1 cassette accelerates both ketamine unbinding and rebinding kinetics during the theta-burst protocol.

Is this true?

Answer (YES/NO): NO